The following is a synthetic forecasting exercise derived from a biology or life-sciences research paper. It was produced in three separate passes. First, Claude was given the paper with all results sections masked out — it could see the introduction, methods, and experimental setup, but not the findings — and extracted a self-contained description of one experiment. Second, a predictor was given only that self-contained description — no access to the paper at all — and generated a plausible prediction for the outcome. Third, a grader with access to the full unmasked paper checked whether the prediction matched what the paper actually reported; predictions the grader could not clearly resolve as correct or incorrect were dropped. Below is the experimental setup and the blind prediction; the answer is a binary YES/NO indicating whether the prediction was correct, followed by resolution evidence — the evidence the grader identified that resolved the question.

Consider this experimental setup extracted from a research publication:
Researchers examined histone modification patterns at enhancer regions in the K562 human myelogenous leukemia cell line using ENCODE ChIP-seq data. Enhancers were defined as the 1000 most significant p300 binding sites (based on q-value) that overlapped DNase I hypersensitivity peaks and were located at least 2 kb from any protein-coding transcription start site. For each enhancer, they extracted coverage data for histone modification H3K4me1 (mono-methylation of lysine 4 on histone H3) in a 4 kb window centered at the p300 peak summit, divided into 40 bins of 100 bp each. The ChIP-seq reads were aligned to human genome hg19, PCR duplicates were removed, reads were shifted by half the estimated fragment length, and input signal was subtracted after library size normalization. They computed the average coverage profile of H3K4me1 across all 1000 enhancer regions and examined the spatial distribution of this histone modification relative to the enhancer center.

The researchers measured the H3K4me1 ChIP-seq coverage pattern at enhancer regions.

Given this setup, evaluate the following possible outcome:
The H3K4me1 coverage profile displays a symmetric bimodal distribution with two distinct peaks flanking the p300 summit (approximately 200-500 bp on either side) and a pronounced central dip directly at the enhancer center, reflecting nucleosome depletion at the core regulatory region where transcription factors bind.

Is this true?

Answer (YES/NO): YES